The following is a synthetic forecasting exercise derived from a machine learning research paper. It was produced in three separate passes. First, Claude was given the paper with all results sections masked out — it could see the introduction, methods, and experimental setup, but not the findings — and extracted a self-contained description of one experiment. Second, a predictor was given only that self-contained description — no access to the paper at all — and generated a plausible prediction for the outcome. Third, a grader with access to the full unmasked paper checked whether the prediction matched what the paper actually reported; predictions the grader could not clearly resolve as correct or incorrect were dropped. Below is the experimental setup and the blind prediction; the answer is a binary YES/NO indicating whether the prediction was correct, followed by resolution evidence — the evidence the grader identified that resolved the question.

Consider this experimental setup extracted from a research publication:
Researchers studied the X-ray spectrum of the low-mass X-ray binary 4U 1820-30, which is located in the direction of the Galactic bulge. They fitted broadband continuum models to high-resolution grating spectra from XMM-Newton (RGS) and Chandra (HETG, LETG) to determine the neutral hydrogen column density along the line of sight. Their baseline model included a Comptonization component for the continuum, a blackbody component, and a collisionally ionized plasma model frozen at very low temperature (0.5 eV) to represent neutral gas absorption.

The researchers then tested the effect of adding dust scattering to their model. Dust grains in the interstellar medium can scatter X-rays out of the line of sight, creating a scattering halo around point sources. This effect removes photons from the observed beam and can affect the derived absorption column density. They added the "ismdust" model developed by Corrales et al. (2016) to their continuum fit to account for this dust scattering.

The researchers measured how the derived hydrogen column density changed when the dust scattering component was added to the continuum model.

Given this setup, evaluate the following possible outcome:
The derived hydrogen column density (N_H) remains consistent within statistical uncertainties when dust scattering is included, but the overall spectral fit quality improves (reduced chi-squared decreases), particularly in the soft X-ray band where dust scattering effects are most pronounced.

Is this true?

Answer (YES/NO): NO